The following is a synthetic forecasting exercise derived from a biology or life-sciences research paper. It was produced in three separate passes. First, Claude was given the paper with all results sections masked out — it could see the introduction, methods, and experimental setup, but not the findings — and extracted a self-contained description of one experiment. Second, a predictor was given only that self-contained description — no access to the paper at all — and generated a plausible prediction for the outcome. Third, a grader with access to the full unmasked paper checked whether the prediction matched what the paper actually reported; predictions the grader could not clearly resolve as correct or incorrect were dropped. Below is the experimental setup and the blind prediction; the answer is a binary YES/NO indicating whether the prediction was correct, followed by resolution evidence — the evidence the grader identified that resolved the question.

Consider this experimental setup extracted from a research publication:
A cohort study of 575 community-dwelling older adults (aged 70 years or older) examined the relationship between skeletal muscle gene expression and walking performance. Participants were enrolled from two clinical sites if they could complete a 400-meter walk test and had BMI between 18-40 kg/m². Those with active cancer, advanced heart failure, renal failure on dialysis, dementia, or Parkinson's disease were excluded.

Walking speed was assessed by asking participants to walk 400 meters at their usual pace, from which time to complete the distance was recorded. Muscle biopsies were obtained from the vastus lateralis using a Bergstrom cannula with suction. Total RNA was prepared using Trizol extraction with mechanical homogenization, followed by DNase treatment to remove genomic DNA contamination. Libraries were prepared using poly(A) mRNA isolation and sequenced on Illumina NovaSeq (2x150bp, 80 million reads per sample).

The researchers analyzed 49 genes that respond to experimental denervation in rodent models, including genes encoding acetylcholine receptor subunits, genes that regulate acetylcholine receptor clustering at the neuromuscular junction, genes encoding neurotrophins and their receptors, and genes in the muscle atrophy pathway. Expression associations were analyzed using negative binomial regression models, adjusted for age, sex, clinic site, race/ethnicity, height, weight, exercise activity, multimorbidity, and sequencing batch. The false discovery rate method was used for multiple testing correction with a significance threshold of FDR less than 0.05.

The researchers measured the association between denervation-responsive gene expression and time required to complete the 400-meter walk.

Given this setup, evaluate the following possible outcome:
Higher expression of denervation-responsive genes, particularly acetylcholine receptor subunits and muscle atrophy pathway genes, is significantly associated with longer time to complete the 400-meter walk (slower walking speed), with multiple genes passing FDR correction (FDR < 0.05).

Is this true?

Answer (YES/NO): YES